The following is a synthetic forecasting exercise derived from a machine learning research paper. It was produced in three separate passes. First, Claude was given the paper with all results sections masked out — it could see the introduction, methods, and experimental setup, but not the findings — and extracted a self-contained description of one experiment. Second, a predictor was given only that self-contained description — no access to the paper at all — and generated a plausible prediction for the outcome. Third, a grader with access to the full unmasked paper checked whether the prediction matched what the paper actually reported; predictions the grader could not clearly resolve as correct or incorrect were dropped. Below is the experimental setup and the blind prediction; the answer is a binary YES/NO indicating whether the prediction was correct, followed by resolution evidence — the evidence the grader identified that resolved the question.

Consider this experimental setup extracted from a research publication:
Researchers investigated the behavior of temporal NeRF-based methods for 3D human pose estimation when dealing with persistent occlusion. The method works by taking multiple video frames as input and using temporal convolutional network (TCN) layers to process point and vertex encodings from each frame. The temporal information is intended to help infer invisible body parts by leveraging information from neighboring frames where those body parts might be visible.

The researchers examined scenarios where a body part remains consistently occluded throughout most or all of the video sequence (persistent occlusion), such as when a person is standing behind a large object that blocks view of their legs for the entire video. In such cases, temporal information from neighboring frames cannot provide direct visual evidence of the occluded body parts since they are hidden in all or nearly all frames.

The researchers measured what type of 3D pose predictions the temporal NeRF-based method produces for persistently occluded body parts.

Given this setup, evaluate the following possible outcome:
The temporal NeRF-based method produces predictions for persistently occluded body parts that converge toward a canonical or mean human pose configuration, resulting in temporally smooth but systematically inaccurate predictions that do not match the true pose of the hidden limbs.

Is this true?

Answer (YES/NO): NO